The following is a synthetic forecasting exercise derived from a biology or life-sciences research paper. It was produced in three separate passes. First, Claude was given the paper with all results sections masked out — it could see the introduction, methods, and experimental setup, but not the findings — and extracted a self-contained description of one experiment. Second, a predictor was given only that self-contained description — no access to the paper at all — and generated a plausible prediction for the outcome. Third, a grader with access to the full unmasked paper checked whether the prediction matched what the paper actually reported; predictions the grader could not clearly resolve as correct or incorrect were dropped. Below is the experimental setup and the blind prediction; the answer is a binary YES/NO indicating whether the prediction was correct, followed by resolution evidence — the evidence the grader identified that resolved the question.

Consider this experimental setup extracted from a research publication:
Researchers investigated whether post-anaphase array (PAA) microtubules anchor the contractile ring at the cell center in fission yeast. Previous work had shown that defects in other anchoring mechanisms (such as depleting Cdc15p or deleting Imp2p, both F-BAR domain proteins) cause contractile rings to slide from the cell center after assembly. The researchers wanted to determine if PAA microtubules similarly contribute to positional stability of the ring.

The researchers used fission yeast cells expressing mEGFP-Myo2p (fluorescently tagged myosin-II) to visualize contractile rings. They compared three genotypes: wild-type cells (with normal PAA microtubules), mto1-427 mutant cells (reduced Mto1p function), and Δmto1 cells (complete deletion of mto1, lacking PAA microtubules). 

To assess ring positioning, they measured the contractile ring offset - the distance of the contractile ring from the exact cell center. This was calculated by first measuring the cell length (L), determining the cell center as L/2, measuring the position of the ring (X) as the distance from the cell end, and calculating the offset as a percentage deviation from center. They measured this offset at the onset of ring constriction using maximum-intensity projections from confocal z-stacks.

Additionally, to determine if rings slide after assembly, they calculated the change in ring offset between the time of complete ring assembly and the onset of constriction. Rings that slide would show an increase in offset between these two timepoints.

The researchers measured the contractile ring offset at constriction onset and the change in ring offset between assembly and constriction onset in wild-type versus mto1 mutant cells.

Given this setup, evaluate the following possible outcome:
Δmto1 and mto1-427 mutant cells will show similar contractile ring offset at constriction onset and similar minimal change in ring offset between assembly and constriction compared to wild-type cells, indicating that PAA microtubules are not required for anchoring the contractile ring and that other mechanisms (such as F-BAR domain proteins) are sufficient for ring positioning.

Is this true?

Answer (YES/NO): NO